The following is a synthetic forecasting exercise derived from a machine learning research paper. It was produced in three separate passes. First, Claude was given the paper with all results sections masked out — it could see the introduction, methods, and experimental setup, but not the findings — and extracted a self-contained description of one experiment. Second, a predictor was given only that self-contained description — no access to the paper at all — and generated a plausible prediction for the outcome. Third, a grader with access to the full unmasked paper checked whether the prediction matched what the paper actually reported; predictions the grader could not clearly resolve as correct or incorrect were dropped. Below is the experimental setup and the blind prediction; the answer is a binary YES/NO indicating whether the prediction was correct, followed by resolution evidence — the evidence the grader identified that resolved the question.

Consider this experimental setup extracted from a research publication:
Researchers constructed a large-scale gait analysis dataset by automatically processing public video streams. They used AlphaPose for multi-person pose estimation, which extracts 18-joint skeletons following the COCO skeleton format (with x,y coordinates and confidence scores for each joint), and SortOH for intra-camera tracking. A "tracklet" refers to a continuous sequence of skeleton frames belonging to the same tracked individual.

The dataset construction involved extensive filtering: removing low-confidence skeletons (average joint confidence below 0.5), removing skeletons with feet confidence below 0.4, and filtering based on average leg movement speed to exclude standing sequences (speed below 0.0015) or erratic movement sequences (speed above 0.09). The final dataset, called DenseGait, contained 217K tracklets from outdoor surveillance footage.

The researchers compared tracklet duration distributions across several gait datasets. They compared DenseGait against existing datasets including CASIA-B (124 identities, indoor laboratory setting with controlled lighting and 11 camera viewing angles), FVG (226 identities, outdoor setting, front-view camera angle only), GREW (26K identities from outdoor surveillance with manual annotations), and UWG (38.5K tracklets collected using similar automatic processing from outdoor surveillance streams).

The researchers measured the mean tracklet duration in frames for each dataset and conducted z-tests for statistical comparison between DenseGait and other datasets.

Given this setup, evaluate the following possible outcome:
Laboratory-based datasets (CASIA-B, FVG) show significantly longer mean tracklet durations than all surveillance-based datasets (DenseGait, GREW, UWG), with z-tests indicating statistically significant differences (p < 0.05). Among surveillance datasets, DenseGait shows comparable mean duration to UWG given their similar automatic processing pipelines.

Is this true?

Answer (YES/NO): NO